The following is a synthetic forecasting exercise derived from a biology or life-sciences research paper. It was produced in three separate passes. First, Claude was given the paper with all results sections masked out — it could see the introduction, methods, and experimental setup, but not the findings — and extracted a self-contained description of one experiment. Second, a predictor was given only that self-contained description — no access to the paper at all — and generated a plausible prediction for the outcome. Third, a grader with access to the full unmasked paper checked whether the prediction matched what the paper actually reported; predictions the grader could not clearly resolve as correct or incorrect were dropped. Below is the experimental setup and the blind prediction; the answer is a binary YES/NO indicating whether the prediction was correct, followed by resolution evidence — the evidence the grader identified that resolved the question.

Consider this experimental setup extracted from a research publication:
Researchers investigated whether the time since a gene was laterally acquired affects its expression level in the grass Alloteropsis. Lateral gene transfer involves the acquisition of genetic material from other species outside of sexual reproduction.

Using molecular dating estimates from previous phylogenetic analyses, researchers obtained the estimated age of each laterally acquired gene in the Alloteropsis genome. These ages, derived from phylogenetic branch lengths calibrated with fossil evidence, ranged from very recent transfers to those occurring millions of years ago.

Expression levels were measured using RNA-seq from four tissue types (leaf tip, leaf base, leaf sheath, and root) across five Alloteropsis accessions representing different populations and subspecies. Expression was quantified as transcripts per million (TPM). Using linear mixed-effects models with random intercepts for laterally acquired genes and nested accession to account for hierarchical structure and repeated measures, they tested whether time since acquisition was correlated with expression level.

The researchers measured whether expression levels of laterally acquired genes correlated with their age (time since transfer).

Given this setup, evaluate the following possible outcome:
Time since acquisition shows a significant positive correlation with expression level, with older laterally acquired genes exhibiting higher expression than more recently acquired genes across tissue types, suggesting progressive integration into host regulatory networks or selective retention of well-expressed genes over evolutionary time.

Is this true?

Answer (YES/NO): NO